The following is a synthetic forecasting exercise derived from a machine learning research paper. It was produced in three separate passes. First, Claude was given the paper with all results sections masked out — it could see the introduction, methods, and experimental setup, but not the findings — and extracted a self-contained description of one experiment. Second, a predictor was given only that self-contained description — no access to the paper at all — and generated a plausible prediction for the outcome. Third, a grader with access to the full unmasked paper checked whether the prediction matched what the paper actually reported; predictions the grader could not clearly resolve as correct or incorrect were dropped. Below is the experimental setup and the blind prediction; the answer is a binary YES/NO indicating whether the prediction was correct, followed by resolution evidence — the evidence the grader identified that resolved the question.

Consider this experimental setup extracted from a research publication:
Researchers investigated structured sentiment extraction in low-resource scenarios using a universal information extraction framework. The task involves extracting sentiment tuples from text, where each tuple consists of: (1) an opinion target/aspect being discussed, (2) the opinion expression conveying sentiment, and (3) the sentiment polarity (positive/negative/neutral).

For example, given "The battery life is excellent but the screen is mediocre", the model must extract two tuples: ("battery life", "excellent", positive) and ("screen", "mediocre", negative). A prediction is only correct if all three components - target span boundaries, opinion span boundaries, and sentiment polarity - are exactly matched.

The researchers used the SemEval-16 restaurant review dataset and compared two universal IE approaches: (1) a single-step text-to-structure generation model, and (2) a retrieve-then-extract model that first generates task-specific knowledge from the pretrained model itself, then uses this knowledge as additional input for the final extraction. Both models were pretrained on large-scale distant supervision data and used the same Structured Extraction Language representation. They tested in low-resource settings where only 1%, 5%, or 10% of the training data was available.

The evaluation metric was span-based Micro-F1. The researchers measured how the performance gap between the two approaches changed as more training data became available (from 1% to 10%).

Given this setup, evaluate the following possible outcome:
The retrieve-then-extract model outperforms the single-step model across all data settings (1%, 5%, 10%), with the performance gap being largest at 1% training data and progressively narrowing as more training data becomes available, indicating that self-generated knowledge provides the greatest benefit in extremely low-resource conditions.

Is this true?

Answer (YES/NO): YES